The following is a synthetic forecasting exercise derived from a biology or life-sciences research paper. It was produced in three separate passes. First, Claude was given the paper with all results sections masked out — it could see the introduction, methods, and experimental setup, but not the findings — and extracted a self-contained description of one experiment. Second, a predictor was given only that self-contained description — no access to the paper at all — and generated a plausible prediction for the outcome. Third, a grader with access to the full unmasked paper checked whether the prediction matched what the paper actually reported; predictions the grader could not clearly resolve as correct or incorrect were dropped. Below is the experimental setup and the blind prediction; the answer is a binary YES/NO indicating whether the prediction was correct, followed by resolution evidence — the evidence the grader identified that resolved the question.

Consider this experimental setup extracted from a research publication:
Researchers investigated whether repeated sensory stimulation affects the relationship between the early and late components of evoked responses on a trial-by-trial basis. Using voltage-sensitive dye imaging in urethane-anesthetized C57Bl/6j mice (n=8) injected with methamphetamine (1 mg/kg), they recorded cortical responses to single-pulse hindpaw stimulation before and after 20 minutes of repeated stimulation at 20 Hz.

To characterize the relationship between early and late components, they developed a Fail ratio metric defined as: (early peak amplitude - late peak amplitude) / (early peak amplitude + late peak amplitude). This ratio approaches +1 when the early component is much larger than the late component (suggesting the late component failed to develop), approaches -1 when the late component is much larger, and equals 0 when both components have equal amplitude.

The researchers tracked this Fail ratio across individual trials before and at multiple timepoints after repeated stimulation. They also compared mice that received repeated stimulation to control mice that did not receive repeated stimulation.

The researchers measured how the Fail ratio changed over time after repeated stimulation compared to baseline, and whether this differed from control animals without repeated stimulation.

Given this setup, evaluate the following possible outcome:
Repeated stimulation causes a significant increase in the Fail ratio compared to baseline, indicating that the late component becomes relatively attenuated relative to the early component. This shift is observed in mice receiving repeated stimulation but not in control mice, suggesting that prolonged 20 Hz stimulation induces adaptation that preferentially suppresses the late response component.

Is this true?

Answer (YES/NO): NO